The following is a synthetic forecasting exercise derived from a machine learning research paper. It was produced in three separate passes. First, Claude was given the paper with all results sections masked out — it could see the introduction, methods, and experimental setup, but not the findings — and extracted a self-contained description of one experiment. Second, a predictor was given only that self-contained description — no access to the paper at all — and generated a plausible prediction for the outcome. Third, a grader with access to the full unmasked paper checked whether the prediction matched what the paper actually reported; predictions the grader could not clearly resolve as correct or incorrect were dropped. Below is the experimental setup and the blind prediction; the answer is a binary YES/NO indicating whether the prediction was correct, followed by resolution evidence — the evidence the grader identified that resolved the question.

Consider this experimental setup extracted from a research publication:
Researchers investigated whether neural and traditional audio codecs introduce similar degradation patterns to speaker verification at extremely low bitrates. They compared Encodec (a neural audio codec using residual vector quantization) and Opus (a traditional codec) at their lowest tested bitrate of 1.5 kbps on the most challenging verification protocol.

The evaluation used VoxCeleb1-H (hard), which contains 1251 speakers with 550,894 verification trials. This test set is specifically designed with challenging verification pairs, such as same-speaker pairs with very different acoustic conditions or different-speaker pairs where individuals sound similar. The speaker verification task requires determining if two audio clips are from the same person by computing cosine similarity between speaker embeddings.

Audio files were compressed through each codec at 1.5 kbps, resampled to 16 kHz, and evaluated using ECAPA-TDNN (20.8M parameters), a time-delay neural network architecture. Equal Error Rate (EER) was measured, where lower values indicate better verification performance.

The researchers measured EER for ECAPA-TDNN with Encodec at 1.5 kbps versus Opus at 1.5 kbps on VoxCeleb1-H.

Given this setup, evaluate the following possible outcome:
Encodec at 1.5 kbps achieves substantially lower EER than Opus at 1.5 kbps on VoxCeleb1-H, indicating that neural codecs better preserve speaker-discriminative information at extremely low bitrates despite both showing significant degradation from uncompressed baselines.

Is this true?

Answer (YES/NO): NO